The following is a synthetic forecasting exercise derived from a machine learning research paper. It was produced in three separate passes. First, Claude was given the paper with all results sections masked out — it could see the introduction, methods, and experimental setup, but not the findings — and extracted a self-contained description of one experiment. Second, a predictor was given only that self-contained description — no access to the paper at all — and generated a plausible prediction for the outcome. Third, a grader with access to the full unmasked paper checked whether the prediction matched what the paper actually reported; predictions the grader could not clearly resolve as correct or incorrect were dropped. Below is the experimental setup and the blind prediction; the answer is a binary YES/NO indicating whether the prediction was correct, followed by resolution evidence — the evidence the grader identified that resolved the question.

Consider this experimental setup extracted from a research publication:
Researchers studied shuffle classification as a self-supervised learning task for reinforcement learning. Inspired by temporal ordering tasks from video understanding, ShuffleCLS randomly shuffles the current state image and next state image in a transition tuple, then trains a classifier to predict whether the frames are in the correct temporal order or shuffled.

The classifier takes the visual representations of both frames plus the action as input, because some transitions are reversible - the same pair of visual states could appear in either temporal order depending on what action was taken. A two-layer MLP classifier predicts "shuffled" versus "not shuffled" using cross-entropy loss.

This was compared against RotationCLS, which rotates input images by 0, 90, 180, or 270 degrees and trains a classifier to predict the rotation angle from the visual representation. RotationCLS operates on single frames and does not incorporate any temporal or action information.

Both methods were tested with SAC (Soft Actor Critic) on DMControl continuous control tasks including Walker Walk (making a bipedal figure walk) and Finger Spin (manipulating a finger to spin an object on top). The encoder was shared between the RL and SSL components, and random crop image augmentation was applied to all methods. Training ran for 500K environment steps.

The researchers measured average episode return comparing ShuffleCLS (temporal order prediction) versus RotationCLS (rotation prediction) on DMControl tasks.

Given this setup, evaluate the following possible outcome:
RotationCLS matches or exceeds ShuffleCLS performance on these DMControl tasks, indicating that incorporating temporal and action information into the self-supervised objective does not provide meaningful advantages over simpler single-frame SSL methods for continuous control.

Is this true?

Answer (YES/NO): YES